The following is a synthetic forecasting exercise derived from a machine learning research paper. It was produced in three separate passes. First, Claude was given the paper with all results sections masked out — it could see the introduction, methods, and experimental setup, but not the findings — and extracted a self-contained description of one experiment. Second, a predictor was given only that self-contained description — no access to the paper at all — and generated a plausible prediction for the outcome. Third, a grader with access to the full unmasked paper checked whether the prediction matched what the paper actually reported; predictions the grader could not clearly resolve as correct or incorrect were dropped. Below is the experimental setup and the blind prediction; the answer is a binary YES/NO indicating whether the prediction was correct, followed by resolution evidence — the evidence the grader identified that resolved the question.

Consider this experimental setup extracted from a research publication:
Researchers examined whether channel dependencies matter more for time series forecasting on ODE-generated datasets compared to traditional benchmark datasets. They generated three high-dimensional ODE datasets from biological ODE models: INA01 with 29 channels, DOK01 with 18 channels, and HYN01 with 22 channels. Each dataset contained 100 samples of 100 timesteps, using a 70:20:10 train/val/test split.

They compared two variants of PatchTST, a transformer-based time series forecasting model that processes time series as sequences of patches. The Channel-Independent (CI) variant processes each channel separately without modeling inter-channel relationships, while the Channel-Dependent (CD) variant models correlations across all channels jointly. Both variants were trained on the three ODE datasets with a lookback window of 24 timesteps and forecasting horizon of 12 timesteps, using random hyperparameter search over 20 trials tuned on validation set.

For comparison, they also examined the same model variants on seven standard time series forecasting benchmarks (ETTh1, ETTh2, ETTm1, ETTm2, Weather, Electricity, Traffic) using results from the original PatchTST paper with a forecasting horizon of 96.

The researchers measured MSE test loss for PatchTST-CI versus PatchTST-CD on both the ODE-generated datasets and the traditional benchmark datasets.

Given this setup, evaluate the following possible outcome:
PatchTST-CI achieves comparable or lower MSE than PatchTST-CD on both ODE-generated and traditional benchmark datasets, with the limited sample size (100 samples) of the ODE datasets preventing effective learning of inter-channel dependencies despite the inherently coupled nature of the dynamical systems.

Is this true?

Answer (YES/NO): NO